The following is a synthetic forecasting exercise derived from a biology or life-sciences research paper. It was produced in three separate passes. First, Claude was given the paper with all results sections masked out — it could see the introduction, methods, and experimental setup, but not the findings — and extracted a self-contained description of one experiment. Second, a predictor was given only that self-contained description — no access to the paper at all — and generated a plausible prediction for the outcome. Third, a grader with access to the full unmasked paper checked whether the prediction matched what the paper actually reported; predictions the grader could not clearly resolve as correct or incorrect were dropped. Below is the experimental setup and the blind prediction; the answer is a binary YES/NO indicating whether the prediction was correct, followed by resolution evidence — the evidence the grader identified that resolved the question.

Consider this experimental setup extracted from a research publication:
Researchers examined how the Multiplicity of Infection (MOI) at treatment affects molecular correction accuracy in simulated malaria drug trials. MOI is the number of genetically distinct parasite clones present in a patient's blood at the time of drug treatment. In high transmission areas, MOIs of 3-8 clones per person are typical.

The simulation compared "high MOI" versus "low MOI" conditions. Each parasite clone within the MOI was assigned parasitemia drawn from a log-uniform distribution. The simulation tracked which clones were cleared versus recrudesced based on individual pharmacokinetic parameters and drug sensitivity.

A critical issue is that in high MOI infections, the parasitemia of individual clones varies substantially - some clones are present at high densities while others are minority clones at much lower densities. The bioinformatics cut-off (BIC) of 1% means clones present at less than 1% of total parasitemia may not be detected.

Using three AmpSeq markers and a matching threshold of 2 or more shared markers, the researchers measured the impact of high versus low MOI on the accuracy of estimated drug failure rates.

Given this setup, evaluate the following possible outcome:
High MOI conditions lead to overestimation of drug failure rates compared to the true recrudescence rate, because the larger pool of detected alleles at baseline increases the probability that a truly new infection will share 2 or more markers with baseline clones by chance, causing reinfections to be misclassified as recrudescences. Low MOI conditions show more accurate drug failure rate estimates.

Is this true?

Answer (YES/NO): NO